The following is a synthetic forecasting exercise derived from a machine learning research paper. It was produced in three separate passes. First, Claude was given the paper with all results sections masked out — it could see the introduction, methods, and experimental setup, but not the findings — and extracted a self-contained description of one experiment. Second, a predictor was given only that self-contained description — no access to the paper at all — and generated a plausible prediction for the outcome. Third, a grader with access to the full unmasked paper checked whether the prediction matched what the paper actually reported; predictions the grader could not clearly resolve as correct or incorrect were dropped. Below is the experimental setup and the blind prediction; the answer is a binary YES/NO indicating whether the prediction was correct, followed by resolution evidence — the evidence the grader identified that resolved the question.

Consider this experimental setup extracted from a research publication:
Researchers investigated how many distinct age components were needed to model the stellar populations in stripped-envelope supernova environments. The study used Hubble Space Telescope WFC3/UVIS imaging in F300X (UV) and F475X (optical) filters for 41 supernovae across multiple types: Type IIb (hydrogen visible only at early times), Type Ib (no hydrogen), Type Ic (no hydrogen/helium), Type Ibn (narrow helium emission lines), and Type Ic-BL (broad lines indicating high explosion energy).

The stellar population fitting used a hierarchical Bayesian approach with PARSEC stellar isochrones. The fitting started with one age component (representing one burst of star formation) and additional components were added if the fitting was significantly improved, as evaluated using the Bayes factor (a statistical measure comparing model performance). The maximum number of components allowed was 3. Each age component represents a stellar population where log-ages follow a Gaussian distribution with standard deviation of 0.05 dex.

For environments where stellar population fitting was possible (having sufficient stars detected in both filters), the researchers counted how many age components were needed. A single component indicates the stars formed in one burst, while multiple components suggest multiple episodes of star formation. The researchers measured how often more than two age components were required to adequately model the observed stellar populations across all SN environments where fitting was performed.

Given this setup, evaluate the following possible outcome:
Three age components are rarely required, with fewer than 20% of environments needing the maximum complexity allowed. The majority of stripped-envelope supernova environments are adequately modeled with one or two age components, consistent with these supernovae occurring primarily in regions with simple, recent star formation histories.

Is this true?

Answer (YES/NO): YES